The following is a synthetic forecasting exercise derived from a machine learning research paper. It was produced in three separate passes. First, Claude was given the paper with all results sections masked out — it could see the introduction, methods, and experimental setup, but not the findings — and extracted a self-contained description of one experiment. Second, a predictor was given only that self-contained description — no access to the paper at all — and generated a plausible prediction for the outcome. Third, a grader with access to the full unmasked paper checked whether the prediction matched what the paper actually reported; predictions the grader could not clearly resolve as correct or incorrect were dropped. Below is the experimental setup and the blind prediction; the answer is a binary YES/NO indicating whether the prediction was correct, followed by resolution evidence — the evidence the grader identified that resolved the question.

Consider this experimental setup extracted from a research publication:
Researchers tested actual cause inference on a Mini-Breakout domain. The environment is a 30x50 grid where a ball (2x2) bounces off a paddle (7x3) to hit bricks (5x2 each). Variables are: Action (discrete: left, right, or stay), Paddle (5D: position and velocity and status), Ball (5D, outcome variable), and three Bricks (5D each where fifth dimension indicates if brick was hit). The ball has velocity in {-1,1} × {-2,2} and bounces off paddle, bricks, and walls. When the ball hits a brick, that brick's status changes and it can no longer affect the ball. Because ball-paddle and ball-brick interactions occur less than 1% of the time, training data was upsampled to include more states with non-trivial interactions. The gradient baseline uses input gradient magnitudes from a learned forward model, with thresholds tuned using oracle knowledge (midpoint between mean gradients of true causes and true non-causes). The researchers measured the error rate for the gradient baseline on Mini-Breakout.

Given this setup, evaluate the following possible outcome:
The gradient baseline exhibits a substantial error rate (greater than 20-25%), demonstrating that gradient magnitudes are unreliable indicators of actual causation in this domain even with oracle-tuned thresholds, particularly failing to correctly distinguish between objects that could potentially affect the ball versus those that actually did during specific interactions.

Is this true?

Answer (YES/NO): NO